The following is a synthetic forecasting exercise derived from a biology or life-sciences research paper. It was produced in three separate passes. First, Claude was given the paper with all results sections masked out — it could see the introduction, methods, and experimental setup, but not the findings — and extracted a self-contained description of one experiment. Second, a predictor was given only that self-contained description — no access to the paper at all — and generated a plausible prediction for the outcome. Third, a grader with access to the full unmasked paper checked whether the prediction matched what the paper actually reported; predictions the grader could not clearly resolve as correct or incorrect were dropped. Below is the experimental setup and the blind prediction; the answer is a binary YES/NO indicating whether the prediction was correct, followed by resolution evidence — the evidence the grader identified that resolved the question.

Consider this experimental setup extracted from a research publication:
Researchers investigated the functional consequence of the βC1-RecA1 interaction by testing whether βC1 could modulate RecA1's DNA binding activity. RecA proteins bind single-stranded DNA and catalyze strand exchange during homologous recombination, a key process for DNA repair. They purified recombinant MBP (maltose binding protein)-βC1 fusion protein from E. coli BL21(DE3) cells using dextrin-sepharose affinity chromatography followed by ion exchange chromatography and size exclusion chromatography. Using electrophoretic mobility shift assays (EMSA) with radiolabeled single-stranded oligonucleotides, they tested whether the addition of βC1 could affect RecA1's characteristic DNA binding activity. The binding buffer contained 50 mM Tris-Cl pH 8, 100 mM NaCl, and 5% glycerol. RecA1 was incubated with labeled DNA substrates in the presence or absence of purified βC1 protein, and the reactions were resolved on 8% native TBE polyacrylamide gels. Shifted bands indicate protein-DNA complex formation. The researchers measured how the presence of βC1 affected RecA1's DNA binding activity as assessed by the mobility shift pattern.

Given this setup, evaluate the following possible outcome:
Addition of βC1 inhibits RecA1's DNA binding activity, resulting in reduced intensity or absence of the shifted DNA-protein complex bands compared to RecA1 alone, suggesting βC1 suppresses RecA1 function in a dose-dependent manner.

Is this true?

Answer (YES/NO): YES